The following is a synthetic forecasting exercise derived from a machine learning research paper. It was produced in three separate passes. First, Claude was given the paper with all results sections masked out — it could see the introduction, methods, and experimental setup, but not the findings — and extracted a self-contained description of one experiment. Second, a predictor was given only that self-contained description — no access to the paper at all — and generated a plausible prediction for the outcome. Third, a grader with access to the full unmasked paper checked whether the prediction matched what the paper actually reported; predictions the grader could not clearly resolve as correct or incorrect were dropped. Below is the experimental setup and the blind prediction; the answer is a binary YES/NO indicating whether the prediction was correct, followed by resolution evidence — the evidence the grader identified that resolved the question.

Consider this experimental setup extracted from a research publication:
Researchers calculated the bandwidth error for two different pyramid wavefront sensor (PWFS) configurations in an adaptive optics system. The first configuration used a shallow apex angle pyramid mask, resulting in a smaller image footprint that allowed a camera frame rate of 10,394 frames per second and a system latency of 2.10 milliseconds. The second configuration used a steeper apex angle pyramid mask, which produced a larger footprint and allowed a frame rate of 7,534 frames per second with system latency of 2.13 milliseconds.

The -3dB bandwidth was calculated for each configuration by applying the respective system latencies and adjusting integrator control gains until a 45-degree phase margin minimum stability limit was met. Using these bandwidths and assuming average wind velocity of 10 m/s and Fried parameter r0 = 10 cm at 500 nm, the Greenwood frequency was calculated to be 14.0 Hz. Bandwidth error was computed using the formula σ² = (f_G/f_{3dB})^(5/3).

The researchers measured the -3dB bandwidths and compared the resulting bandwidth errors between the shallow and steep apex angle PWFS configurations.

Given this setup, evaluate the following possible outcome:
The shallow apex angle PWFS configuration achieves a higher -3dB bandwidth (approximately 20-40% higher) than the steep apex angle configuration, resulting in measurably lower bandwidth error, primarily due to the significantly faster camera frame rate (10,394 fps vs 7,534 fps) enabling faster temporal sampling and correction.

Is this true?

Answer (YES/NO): NO